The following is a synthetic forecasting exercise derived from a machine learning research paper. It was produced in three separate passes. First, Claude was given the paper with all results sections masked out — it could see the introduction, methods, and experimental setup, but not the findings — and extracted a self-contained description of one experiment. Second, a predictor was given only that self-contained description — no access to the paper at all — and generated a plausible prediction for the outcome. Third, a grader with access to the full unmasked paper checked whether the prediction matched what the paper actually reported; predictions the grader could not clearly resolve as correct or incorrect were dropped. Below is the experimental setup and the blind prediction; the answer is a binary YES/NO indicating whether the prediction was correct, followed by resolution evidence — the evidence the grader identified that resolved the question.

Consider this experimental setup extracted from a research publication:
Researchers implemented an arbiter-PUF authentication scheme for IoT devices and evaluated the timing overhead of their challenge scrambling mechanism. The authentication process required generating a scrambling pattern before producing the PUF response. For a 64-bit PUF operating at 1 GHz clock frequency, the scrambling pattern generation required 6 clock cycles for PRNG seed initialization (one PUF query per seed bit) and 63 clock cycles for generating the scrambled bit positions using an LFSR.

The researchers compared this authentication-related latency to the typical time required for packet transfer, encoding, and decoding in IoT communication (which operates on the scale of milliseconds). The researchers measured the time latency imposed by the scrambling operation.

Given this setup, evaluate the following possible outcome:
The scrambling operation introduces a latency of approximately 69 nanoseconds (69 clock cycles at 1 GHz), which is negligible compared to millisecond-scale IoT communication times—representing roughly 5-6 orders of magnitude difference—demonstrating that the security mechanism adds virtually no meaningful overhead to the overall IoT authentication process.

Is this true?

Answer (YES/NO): NO